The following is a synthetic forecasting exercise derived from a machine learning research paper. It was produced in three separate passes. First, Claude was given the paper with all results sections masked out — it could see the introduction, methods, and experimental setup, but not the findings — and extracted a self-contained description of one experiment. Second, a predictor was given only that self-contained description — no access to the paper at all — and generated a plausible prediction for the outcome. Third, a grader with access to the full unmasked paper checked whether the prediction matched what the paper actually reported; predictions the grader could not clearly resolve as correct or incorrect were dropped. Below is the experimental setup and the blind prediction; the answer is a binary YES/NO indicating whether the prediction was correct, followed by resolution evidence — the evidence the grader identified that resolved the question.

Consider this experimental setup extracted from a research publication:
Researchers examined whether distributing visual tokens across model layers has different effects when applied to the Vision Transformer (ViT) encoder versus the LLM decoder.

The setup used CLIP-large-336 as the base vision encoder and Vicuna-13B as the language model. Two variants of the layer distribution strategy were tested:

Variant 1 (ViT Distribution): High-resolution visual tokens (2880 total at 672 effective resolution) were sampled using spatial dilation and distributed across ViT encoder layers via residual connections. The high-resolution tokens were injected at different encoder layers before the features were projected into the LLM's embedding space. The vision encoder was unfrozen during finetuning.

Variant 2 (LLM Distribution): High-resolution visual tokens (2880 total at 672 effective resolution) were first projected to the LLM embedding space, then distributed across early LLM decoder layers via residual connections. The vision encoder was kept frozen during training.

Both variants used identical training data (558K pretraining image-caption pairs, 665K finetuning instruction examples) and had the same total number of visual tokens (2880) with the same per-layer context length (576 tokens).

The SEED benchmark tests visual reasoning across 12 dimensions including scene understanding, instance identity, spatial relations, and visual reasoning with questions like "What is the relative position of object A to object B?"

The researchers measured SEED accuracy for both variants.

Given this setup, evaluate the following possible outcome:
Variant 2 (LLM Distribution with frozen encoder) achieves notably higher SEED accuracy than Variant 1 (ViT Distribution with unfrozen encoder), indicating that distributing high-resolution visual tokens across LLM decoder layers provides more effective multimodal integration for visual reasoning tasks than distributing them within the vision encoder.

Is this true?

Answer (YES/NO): NO